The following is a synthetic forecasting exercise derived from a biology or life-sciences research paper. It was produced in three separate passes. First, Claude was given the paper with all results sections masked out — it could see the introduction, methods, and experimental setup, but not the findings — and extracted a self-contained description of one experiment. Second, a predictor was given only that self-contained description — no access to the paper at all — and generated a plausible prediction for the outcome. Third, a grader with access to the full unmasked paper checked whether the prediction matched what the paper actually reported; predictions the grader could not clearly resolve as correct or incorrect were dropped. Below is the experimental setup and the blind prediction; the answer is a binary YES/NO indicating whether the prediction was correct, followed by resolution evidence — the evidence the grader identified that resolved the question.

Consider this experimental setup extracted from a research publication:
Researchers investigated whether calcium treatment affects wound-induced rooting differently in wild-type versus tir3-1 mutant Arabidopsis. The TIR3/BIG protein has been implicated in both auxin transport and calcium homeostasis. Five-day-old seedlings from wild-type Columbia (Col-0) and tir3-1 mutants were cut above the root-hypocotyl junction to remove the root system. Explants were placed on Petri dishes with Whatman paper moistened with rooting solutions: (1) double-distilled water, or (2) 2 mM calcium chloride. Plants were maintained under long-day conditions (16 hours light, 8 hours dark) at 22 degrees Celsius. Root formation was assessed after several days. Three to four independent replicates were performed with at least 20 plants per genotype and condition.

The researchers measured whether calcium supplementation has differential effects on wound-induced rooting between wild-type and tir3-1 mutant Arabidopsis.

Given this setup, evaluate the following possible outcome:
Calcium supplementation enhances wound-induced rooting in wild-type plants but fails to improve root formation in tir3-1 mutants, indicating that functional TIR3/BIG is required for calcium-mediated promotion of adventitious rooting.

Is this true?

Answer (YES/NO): NO